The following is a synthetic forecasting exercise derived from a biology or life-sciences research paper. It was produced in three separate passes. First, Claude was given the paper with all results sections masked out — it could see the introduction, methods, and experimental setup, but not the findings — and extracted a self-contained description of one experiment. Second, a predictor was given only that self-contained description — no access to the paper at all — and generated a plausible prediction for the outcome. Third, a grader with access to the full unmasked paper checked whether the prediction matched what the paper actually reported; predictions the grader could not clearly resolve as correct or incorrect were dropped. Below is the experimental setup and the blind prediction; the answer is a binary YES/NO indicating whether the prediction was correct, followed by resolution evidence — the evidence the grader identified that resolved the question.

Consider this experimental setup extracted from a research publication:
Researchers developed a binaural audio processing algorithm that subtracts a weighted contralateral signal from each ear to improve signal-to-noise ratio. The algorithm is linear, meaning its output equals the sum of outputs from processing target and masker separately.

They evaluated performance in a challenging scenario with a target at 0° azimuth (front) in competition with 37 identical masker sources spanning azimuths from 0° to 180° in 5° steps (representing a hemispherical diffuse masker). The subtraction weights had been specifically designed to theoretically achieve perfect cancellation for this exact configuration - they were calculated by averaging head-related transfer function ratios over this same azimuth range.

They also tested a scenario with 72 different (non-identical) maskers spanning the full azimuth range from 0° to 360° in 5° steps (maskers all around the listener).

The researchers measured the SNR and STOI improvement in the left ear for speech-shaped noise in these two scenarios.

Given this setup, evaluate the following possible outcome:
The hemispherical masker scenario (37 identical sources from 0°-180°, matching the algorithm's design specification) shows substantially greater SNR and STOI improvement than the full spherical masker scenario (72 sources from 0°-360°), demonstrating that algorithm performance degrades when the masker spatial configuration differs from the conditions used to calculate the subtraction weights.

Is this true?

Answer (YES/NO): YES